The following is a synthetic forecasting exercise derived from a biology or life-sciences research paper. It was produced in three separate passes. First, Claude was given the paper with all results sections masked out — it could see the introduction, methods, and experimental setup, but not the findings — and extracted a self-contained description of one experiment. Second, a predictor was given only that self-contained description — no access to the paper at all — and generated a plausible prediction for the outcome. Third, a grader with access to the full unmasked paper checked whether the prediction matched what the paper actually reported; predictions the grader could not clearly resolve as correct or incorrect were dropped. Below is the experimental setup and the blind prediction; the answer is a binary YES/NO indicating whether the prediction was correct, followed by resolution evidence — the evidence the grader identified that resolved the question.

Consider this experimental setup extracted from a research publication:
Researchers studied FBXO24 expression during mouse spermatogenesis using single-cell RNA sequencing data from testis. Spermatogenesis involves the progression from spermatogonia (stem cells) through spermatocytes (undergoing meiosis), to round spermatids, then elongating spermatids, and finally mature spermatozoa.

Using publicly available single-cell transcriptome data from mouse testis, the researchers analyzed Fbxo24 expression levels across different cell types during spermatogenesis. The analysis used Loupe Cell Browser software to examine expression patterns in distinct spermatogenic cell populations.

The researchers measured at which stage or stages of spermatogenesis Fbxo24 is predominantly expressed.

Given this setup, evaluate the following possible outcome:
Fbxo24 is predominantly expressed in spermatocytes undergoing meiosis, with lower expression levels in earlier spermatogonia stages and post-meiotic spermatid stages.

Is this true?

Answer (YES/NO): NO